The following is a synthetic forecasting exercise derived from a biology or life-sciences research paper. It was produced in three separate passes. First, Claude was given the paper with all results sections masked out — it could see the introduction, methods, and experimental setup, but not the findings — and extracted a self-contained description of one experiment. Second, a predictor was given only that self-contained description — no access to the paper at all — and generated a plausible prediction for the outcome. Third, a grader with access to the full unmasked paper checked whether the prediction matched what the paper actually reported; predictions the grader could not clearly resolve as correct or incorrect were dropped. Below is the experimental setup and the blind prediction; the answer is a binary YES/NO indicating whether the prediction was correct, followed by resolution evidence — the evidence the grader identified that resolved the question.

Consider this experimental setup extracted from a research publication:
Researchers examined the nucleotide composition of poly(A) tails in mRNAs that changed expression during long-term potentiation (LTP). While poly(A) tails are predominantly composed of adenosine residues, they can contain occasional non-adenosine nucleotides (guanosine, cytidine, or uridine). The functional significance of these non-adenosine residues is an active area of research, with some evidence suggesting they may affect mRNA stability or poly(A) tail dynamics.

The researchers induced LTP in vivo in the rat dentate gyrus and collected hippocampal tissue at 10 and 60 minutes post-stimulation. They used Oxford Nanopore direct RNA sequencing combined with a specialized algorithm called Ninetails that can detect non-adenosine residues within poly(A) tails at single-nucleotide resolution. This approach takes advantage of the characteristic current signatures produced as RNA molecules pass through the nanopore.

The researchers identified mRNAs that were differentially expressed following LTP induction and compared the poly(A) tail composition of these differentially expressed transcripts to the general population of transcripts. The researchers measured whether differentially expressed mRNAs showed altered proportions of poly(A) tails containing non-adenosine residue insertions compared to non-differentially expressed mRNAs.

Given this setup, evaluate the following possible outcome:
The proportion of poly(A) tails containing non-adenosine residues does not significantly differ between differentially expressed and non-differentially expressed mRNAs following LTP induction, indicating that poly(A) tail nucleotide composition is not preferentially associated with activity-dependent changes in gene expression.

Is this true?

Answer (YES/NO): NO